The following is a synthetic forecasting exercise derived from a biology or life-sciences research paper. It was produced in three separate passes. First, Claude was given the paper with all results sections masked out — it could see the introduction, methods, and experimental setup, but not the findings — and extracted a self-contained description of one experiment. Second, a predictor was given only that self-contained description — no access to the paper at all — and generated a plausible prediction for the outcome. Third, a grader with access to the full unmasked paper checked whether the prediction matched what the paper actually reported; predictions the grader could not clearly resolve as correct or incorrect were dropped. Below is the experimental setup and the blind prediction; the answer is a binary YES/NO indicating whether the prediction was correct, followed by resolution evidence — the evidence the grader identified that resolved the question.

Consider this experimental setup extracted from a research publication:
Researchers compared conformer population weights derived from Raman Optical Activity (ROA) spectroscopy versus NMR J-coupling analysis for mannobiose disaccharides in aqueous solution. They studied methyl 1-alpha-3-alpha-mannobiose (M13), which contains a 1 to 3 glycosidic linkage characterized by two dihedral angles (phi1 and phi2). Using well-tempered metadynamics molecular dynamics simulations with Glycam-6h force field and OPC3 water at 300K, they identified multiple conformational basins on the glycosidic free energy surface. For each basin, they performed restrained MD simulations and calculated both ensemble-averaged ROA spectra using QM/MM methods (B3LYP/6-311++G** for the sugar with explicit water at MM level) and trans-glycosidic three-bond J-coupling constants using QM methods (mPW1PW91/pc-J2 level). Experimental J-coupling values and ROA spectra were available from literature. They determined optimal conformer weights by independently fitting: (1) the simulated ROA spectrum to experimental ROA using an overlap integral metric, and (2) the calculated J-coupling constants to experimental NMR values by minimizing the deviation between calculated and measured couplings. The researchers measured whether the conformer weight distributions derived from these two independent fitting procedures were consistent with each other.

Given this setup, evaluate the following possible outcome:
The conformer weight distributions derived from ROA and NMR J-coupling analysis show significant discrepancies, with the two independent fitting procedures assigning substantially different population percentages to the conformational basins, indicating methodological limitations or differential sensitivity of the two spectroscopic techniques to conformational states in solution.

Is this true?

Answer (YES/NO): NO